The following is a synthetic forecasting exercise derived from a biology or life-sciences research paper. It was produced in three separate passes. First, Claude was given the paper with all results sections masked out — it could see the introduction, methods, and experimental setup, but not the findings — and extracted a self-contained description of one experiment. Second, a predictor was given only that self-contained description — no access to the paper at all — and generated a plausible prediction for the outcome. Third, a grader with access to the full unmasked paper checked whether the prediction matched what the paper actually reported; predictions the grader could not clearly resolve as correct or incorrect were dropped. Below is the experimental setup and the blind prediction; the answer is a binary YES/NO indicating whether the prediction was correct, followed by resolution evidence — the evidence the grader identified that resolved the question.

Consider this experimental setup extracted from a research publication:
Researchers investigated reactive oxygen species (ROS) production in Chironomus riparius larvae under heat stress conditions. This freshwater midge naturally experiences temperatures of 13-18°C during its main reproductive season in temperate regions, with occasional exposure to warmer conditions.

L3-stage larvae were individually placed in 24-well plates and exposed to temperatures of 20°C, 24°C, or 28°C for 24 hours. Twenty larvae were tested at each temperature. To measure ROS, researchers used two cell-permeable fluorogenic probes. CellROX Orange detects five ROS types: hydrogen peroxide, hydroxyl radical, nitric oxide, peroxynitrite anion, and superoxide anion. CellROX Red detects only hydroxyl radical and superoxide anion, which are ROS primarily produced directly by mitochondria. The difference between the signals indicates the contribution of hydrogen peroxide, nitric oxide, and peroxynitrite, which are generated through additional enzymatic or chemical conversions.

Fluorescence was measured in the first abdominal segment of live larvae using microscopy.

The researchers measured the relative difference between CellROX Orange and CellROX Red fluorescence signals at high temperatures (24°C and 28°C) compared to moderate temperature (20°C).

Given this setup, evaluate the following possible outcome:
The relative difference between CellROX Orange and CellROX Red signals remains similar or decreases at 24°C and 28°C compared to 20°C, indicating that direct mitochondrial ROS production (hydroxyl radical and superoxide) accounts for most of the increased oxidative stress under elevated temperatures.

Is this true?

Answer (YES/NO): NO